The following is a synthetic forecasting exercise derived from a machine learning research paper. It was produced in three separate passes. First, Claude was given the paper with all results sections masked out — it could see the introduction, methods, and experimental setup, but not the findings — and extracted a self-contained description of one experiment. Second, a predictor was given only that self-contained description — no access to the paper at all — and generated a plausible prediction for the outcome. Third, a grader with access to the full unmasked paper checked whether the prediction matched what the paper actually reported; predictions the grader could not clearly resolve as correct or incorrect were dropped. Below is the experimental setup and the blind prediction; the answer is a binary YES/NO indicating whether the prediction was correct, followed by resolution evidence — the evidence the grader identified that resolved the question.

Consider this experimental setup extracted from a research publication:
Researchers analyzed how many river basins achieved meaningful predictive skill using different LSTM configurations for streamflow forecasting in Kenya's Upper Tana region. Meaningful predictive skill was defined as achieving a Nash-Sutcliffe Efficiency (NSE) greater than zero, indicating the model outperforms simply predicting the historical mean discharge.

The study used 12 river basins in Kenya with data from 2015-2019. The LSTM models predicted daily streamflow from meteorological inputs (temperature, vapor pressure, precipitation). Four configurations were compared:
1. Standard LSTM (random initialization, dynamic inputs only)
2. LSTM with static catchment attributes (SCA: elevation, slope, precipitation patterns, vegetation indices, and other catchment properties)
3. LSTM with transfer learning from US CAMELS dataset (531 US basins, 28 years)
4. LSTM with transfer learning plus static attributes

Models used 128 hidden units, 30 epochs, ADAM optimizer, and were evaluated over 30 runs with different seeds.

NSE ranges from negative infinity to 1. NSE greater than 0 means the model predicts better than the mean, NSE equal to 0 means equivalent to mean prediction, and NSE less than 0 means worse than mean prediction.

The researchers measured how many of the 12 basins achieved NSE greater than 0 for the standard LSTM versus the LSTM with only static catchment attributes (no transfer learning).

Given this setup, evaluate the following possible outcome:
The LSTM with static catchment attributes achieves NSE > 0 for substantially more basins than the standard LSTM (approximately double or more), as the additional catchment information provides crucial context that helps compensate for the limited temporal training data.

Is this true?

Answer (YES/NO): NO